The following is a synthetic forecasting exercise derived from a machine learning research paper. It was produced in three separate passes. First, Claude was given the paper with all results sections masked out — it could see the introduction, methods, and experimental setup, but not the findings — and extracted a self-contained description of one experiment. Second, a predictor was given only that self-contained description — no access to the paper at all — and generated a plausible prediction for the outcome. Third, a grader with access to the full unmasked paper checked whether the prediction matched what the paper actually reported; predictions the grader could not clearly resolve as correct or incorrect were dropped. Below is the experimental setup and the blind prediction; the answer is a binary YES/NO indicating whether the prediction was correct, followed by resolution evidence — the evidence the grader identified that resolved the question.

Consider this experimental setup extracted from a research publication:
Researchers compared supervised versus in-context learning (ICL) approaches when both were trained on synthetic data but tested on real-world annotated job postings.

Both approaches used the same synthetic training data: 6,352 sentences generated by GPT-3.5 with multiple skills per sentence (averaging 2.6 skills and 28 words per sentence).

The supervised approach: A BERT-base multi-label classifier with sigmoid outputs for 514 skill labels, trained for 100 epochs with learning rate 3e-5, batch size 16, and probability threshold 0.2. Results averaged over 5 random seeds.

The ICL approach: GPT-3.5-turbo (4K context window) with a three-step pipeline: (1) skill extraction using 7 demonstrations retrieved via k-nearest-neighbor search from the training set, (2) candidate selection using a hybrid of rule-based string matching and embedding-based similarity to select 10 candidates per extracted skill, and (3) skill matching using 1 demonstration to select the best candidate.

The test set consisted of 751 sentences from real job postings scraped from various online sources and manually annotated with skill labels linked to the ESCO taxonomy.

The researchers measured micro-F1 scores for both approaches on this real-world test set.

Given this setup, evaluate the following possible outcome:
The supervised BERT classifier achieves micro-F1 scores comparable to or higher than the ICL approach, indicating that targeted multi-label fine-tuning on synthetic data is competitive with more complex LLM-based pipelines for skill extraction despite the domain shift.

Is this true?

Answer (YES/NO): NO